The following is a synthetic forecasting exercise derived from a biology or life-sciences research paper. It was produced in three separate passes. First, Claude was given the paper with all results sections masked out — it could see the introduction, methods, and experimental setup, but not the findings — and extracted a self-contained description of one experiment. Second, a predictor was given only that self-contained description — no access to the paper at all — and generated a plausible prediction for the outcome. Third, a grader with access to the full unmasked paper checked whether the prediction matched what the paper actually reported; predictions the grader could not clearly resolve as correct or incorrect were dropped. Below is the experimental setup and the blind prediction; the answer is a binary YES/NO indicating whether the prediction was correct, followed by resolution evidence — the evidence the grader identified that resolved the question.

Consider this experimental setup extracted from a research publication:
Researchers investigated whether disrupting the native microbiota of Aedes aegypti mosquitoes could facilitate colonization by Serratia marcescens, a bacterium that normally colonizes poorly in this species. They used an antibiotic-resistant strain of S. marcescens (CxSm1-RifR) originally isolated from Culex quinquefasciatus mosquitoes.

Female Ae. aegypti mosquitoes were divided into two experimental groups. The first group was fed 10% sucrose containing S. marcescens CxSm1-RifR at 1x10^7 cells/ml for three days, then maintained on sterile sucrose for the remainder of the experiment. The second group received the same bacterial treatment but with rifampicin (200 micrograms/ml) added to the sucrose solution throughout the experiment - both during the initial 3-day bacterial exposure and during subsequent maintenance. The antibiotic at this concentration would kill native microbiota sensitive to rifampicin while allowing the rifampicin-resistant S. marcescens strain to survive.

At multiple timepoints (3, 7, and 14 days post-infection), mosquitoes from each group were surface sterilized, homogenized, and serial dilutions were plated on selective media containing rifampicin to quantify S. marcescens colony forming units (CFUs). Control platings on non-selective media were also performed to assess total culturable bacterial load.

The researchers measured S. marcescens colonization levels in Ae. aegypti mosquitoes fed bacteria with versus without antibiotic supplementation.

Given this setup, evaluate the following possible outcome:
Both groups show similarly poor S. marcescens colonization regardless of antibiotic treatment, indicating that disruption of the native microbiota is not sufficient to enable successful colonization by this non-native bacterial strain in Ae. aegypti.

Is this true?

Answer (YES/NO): NO